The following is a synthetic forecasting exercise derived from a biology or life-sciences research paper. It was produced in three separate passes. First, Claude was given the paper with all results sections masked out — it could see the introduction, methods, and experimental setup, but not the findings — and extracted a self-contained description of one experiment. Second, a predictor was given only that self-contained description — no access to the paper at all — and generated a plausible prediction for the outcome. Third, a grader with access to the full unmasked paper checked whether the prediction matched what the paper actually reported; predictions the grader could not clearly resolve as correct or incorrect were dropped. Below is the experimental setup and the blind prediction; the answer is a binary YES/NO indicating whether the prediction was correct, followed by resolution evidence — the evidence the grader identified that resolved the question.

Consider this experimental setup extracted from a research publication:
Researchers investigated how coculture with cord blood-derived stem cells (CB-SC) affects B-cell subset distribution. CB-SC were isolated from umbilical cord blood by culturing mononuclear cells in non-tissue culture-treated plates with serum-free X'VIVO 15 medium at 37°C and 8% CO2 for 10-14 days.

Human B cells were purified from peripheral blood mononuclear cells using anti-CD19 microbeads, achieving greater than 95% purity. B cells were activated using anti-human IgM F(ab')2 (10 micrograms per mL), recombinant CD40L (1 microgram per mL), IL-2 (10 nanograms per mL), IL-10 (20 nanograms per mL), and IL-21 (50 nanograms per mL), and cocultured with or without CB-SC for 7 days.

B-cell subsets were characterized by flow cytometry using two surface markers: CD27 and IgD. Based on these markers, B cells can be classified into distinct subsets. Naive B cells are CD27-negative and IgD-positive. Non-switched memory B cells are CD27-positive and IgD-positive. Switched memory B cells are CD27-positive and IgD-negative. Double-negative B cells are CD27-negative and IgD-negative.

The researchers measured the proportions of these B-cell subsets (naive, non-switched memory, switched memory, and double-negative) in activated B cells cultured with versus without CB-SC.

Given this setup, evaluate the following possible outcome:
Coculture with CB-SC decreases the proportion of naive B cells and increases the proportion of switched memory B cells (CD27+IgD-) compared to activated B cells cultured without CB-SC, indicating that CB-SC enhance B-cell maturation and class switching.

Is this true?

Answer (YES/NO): NO